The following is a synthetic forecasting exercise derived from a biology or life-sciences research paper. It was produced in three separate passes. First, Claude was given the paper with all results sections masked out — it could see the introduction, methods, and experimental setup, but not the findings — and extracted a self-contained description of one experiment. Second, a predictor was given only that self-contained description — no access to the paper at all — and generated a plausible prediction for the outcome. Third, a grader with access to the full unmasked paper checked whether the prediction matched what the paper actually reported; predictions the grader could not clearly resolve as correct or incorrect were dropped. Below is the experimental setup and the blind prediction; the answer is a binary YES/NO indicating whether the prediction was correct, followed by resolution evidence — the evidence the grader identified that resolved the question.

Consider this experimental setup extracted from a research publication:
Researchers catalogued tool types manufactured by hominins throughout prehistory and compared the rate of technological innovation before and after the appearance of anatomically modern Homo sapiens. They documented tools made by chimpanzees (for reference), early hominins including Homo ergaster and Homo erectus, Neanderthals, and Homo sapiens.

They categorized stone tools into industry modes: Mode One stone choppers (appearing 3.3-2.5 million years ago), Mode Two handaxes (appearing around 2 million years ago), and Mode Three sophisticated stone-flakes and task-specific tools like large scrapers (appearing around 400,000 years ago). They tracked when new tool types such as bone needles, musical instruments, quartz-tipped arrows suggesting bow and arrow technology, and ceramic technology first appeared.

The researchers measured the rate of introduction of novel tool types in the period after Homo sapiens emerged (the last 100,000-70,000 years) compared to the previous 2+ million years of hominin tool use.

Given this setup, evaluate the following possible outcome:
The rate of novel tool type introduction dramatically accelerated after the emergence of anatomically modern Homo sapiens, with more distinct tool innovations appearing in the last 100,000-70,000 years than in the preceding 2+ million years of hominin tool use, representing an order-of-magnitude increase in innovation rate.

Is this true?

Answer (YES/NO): YES